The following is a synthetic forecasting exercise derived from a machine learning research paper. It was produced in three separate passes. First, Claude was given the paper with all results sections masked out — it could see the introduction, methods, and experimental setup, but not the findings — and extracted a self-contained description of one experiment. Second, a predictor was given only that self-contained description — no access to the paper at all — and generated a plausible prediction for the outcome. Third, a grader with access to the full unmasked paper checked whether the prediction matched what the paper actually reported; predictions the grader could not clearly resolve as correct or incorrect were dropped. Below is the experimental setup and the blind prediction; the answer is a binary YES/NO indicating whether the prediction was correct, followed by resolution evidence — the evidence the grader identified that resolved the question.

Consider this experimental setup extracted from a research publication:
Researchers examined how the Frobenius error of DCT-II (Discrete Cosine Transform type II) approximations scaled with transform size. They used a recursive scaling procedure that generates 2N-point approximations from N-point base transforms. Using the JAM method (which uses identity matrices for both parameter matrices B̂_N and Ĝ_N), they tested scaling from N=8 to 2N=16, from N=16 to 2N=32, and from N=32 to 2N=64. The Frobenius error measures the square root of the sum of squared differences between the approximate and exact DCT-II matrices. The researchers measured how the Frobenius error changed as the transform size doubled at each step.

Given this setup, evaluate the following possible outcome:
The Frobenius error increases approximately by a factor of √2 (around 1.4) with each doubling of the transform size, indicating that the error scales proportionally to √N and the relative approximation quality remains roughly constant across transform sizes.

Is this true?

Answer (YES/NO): YES